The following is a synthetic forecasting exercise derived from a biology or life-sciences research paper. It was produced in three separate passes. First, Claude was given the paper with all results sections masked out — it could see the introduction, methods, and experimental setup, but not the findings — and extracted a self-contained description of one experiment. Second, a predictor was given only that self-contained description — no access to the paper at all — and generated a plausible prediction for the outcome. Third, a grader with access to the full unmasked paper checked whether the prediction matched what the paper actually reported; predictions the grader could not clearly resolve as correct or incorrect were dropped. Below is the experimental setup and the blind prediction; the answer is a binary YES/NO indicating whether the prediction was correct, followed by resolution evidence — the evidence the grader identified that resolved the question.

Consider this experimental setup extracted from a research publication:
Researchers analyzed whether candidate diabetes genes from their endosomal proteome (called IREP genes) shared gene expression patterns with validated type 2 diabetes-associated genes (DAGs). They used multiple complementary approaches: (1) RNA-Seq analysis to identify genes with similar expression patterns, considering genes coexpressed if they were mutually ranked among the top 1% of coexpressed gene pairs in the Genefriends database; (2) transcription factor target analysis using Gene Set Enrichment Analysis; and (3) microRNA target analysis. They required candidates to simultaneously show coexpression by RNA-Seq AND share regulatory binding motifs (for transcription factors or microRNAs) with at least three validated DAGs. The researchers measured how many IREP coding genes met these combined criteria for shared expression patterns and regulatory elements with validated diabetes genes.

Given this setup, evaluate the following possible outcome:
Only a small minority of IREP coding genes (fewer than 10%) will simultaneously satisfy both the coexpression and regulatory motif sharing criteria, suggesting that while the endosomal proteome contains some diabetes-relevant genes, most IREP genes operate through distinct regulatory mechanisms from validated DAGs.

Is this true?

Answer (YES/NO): NO